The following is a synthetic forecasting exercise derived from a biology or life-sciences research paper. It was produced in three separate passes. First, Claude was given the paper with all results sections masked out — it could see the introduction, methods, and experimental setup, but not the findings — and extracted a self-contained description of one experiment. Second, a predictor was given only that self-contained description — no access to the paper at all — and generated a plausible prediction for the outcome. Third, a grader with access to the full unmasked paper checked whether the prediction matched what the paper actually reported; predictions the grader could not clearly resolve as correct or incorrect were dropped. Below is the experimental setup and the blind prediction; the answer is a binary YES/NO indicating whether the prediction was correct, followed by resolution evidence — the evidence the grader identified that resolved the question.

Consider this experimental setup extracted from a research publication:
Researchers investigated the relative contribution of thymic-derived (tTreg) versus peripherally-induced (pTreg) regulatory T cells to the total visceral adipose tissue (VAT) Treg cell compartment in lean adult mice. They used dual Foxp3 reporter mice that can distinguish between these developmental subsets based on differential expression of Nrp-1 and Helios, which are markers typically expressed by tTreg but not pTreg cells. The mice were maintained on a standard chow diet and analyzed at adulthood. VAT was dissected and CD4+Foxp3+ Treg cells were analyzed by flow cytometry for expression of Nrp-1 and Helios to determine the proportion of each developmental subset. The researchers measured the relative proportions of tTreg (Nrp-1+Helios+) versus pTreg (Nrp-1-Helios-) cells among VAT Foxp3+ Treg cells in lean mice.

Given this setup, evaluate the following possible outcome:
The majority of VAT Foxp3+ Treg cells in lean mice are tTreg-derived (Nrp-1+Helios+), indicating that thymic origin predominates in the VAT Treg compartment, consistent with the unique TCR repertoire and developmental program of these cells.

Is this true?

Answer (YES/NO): YES